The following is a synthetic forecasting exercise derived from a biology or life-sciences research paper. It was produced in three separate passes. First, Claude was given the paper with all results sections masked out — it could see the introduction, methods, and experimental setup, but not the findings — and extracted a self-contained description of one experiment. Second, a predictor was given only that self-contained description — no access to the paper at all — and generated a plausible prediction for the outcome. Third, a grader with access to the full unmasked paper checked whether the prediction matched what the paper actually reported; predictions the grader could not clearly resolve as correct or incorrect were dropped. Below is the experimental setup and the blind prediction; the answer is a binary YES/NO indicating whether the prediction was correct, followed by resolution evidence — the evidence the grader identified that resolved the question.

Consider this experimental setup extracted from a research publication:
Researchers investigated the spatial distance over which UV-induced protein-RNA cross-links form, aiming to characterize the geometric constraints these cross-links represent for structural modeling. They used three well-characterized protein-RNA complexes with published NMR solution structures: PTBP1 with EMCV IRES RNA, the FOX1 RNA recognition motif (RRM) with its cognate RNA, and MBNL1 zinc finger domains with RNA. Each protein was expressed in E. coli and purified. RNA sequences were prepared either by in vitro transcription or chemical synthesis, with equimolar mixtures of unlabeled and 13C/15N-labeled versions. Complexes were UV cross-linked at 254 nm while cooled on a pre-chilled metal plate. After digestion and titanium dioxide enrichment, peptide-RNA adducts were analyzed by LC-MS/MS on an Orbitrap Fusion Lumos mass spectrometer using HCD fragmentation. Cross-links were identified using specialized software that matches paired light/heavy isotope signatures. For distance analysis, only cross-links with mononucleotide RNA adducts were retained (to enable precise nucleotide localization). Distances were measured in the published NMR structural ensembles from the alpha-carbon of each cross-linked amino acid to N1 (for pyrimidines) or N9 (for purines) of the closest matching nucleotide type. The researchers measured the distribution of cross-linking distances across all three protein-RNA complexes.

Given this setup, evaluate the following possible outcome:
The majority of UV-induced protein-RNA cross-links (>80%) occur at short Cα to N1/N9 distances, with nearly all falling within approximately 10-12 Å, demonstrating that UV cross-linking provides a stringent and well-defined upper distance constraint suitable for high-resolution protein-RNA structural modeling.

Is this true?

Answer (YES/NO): NO